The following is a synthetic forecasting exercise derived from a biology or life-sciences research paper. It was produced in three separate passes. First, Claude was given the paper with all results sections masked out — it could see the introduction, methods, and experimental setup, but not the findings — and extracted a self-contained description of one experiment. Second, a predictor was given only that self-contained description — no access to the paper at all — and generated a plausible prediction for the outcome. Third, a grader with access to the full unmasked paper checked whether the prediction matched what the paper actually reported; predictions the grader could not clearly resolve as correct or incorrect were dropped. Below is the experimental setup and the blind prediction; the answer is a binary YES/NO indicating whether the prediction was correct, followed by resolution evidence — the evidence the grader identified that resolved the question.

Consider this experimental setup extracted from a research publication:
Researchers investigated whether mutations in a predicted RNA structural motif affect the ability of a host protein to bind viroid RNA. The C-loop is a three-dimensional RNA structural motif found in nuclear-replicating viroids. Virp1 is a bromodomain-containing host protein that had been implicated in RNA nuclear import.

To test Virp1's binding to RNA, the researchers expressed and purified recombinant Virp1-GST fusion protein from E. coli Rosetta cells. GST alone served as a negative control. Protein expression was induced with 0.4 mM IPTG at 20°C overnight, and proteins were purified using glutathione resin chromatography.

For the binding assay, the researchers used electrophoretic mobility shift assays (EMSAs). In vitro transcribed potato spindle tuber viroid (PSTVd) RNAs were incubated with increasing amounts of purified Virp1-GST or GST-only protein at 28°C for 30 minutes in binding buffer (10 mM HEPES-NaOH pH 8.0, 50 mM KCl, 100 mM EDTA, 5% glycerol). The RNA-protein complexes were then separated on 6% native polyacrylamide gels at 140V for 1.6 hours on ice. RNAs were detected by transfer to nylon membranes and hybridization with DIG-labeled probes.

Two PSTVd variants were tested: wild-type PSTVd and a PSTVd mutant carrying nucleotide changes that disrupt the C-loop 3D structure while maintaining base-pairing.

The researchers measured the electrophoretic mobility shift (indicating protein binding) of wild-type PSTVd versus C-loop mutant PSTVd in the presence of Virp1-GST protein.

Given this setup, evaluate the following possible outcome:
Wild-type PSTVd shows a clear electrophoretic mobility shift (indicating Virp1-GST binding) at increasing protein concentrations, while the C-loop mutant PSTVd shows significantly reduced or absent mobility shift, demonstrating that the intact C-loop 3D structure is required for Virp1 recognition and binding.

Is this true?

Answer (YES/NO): YES